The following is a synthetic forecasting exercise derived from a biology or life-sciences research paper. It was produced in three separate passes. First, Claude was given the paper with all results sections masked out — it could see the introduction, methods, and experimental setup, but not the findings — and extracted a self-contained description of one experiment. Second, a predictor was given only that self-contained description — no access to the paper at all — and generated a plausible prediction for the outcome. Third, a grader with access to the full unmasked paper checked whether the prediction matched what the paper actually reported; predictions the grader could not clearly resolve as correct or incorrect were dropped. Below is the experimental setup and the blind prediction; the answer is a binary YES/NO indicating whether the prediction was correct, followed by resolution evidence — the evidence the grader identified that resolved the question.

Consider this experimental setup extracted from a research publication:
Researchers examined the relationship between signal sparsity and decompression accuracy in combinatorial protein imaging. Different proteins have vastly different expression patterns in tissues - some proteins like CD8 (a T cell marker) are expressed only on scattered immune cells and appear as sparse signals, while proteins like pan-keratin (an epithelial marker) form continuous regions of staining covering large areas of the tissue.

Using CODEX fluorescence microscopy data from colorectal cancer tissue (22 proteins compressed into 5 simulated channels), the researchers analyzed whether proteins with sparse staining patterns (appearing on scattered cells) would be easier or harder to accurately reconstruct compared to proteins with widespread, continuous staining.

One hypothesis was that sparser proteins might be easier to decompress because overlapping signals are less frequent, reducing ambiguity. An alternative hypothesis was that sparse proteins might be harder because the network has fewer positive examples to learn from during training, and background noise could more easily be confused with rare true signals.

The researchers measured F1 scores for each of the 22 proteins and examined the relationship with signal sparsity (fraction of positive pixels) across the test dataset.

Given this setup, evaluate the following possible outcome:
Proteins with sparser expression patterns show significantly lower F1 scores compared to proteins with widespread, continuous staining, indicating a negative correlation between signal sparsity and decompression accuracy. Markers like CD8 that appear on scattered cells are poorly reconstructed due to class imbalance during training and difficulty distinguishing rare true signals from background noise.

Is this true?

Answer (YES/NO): NO